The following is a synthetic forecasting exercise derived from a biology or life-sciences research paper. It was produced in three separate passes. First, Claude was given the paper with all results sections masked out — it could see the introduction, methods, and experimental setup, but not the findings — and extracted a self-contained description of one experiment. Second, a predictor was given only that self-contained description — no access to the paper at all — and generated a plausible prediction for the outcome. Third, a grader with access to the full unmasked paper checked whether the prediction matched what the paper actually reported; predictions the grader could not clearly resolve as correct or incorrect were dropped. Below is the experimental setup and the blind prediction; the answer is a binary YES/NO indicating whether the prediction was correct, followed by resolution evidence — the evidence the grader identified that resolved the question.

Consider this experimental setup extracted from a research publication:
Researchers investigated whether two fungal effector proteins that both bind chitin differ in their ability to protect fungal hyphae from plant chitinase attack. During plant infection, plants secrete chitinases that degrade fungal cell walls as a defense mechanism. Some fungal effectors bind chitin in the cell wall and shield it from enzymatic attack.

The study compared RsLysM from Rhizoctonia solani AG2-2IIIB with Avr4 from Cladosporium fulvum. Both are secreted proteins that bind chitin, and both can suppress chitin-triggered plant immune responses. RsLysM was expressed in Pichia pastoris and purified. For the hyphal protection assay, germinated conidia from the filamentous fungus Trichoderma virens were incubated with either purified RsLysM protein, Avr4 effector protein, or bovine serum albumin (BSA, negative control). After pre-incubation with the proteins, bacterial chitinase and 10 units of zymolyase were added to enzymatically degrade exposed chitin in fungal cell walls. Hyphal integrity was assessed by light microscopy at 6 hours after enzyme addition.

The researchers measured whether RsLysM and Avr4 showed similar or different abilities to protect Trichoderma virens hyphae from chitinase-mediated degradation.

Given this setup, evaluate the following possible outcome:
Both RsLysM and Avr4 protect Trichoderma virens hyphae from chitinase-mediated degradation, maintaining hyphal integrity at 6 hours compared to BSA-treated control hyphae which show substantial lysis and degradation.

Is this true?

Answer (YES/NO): NO